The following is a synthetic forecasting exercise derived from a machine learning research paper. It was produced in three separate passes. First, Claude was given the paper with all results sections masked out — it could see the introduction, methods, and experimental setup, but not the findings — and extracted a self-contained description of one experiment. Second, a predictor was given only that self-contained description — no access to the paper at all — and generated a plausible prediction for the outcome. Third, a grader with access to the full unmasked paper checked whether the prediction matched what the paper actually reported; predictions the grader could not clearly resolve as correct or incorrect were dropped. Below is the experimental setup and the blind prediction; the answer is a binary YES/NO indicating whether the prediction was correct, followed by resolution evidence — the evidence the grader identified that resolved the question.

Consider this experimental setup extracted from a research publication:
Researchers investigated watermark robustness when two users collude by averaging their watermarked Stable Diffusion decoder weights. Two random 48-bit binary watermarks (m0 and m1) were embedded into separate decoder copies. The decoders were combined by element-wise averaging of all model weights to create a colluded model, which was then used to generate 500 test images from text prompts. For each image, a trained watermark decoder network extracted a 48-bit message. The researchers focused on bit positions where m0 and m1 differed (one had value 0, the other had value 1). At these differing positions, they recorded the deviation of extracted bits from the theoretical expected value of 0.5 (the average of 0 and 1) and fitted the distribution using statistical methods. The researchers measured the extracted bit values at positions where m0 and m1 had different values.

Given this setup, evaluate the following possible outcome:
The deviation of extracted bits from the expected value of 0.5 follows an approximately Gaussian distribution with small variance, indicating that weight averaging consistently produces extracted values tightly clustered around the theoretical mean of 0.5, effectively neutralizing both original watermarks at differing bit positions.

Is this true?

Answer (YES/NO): NO